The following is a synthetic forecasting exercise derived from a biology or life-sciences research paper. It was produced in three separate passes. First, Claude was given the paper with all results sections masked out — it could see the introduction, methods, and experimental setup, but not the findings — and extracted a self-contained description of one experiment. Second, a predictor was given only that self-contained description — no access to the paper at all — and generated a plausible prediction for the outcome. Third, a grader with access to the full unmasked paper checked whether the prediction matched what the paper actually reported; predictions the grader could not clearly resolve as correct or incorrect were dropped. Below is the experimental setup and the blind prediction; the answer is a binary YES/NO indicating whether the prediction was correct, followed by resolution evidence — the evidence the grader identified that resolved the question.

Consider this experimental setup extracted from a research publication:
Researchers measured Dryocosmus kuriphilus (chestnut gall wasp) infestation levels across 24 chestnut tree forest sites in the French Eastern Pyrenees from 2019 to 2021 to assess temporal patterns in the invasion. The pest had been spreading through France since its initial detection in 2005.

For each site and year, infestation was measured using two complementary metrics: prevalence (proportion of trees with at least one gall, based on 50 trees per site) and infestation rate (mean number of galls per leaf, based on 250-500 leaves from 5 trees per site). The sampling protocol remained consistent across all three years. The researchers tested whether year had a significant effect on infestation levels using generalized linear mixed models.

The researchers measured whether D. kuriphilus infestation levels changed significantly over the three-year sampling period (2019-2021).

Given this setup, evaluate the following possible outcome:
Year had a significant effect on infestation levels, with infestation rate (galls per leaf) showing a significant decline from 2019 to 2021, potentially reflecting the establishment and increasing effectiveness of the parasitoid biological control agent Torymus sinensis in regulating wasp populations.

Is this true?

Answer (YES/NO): YES